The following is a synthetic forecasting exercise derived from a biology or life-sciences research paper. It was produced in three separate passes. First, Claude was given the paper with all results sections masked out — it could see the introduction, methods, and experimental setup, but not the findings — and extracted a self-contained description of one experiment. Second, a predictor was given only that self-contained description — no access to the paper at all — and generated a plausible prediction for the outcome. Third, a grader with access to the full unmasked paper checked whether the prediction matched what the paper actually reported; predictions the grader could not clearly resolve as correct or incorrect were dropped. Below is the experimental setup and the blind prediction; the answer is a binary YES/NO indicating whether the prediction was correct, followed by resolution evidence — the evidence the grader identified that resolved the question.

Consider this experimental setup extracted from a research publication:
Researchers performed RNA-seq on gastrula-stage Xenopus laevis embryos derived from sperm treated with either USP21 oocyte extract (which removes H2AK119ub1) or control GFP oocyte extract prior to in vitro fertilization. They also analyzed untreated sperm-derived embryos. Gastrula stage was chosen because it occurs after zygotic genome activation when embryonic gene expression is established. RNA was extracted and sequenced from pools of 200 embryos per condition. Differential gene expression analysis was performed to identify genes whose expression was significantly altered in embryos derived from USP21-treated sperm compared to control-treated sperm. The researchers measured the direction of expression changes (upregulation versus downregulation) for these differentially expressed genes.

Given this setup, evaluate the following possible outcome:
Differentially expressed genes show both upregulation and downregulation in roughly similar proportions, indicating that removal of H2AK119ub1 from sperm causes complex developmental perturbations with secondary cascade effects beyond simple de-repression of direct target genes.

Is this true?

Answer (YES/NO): NO